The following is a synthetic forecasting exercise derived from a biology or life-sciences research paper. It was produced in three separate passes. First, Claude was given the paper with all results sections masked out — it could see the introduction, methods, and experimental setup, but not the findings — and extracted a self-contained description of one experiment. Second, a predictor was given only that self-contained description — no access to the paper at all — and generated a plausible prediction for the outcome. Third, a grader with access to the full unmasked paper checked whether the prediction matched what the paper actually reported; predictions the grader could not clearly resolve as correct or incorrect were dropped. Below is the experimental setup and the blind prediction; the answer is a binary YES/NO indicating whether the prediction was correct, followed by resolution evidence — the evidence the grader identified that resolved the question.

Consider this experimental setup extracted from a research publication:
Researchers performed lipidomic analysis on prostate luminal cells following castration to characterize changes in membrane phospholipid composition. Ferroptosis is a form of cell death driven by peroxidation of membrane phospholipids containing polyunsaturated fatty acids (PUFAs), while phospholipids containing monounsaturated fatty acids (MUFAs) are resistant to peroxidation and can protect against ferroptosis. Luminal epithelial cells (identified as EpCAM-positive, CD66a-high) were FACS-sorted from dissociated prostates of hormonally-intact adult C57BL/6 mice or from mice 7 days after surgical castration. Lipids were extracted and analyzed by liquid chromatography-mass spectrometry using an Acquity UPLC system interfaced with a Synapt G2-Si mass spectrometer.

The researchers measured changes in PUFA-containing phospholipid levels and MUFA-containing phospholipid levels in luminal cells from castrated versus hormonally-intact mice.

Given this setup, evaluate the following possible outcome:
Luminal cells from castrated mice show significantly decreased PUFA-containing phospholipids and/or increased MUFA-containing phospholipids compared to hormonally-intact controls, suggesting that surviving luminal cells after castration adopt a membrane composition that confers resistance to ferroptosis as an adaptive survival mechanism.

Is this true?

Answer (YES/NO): NO